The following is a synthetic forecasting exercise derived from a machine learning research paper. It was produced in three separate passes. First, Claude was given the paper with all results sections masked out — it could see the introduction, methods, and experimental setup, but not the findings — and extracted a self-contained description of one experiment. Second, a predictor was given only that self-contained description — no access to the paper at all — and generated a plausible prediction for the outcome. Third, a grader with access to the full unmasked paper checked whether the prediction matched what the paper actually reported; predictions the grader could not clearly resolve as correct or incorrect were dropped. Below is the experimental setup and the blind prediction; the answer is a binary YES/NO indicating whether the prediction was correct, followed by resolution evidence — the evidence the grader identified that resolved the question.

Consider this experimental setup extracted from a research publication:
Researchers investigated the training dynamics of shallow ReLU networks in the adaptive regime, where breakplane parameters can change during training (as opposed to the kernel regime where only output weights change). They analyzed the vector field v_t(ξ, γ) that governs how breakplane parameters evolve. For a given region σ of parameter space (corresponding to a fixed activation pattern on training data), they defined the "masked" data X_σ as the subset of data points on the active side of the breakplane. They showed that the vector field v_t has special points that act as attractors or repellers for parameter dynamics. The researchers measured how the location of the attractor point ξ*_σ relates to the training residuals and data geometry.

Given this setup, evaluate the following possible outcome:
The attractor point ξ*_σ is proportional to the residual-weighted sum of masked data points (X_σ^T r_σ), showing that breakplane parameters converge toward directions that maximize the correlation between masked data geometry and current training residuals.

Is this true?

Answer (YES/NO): YES